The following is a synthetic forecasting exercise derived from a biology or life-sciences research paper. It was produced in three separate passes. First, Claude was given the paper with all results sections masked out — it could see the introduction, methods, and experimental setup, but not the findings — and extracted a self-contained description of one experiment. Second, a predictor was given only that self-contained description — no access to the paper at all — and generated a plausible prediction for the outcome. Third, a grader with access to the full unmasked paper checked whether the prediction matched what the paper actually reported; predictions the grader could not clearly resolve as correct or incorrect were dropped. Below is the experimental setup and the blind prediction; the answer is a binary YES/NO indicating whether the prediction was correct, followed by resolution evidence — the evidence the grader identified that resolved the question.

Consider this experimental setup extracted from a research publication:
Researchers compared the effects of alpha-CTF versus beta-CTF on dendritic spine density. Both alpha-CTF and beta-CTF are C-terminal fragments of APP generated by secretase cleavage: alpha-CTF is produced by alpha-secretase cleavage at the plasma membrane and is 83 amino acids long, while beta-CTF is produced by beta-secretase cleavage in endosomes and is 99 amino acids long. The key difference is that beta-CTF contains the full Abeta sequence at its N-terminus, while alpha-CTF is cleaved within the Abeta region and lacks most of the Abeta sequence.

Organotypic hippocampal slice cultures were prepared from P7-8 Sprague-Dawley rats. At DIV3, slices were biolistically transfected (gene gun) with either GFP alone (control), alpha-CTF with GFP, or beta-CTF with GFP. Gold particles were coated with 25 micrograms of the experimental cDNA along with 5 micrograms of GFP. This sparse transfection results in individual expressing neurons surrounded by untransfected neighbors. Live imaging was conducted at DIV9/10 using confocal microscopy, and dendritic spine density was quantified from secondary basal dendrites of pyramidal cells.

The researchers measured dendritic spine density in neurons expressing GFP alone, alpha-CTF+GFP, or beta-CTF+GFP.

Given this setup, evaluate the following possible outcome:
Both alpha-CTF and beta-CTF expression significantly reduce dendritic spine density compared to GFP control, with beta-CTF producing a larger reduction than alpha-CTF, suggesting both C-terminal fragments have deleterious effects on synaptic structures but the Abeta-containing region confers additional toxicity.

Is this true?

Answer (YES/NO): NO